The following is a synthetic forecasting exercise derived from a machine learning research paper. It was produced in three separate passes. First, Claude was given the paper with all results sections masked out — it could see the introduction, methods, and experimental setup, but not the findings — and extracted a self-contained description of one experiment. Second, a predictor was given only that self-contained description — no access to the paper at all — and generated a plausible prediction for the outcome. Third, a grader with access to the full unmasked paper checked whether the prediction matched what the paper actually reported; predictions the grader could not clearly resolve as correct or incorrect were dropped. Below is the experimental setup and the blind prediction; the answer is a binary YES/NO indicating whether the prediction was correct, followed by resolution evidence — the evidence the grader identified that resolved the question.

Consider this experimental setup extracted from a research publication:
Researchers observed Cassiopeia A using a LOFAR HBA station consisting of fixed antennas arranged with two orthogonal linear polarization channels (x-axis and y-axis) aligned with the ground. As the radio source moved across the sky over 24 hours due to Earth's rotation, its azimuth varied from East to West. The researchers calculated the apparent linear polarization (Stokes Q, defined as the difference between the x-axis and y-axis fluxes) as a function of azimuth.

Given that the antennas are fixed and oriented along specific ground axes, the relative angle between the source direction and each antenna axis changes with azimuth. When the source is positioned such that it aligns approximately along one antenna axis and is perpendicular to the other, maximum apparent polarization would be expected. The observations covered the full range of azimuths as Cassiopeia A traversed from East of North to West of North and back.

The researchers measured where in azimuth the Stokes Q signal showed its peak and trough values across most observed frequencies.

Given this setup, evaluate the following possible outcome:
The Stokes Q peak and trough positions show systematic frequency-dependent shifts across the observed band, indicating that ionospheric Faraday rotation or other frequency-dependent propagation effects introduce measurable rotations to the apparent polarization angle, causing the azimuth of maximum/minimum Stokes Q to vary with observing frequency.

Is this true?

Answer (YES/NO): NO